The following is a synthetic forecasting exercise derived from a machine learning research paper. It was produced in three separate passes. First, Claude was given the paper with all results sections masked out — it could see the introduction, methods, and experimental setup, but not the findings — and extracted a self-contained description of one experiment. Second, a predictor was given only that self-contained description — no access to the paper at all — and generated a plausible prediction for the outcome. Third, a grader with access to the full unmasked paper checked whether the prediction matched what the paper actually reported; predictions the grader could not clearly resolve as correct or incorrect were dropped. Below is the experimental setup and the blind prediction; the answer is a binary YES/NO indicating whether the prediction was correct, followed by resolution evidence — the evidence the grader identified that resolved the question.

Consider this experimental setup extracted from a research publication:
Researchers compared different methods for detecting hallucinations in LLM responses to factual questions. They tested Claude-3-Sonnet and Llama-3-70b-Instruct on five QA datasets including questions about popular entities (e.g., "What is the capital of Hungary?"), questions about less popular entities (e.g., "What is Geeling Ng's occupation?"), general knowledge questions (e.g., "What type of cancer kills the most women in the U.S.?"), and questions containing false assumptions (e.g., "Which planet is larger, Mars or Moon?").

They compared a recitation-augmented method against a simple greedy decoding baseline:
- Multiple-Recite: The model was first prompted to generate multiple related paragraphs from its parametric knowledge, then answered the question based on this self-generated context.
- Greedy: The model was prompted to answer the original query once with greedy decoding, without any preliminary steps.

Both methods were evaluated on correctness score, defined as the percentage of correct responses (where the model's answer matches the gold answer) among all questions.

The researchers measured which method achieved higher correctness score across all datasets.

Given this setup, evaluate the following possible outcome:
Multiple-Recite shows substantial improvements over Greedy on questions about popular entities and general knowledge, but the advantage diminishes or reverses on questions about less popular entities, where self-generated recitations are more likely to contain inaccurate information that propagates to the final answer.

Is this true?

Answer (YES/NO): NO